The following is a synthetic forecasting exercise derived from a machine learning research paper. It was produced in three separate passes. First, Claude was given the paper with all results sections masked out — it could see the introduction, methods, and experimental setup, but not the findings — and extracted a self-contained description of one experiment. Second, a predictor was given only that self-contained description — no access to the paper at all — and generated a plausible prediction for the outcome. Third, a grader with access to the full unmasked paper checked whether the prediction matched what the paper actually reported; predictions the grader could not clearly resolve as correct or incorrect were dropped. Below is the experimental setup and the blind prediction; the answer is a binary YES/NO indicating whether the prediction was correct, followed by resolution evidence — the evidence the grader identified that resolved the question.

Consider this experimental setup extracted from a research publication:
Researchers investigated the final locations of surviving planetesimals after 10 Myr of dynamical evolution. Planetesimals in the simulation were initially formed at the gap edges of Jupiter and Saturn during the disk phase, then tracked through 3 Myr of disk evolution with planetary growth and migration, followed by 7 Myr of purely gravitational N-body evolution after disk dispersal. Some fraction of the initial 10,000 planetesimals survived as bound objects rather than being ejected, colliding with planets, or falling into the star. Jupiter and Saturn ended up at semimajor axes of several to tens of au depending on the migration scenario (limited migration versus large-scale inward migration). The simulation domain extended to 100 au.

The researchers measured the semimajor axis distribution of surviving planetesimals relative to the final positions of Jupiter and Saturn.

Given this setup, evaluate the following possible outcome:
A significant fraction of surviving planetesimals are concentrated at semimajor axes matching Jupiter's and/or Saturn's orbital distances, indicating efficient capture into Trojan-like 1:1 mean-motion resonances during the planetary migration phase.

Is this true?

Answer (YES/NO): NO